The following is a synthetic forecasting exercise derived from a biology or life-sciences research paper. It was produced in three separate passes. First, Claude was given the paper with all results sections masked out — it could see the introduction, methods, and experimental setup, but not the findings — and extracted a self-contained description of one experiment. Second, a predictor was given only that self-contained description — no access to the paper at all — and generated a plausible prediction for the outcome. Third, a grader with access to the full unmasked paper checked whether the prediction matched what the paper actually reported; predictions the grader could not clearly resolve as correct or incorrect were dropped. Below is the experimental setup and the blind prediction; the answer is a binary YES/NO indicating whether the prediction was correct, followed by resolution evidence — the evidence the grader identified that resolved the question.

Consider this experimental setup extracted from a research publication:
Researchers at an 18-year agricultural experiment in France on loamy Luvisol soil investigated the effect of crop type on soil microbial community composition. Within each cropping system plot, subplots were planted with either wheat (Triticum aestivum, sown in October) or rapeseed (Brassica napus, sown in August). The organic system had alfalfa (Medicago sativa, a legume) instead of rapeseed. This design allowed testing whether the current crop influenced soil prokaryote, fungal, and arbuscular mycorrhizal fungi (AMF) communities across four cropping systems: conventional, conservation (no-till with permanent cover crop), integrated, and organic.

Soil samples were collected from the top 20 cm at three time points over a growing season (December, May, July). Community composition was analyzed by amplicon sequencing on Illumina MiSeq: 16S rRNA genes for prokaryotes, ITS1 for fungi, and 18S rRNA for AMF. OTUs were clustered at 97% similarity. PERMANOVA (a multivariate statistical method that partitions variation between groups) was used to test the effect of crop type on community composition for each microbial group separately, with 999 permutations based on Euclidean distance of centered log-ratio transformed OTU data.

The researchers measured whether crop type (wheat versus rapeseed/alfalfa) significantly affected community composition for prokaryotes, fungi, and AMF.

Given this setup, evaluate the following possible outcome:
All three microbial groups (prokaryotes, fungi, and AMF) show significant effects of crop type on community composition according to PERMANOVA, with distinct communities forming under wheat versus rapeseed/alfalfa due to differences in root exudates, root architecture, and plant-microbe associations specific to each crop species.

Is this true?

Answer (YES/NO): NO